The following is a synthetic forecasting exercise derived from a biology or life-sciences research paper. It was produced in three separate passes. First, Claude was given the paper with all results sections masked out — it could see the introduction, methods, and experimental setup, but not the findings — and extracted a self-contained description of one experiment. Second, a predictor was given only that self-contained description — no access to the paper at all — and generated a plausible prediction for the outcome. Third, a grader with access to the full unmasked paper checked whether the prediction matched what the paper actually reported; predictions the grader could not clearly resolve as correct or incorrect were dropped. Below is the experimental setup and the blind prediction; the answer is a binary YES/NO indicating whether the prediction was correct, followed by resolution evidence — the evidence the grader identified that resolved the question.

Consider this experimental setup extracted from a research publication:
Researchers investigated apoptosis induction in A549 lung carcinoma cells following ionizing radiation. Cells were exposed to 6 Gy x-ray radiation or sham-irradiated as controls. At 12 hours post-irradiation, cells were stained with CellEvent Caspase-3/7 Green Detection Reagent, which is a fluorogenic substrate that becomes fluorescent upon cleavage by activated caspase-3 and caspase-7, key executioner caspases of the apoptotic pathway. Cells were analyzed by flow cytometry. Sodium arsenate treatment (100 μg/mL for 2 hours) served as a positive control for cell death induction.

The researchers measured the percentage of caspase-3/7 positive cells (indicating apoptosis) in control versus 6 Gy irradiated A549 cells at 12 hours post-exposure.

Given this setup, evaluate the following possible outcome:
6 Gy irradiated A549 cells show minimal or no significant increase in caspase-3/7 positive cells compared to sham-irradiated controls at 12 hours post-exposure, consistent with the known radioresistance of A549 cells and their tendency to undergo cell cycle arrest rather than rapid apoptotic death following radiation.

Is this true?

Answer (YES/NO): YES